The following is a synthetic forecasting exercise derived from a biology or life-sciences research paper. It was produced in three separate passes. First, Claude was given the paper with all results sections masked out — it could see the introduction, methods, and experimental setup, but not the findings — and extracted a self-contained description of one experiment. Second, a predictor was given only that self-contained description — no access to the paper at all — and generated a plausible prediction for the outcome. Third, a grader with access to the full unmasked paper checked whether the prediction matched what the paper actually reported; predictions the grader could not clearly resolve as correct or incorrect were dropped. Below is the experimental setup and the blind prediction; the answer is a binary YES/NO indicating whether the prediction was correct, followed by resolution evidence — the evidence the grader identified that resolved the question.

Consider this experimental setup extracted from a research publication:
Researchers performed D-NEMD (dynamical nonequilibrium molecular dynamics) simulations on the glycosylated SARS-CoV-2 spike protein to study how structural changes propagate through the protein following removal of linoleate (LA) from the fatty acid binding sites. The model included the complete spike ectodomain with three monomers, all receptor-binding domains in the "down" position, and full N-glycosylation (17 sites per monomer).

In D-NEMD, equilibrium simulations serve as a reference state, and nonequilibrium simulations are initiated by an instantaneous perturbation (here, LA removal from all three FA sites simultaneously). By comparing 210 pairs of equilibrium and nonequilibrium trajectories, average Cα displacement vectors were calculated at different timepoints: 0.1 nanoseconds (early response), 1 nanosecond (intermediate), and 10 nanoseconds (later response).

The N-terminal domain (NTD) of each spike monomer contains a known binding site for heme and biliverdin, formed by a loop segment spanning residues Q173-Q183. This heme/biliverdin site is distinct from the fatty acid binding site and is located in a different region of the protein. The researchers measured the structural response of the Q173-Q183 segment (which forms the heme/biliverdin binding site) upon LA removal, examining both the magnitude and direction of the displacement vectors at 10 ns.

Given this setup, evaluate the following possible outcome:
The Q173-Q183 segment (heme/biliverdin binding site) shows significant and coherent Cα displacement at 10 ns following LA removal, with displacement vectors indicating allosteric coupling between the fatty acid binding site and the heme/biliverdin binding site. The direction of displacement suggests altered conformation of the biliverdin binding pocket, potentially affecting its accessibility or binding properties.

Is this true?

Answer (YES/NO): YES